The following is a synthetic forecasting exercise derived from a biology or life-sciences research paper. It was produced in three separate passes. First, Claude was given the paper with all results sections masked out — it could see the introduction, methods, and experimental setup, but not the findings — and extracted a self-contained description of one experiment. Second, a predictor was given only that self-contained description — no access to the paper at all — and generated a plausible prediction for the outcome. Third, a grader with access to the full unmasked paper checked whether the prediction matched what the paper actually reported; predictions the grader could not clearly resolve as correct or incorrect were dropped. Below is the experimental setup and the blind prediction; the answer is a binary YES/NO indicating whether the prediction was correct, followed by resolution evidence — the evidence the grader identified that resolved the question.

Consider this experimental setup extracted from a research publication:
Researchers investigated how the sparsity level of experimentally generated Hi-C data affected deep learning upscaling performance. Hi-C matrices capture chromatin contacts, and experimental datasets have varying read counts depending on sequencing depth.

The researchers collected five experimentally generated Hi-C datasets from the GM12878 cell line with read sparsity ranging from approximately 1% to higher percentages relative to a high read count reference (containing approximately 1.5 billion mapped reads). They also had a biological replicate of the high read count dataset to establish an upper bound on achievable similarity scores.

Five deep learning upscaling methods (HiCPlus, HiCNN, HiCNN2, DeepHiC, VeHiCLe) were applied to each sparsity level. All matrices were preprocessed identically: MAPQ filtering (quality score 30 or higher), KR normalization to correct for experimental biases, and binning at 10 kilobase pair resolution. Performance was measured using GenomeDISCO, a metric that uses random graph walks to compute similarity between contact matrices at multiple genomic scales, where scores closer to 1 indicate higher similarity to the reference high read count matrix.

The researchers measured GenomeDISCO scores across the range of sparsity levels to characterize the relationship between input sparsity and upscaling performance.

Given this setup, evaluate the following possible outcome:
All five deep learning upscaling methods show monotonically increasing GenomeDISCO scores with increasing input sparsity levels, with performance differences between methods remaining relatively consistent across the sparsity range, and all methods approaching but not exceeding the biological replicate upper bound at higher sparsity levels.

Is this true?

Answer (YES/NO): NO